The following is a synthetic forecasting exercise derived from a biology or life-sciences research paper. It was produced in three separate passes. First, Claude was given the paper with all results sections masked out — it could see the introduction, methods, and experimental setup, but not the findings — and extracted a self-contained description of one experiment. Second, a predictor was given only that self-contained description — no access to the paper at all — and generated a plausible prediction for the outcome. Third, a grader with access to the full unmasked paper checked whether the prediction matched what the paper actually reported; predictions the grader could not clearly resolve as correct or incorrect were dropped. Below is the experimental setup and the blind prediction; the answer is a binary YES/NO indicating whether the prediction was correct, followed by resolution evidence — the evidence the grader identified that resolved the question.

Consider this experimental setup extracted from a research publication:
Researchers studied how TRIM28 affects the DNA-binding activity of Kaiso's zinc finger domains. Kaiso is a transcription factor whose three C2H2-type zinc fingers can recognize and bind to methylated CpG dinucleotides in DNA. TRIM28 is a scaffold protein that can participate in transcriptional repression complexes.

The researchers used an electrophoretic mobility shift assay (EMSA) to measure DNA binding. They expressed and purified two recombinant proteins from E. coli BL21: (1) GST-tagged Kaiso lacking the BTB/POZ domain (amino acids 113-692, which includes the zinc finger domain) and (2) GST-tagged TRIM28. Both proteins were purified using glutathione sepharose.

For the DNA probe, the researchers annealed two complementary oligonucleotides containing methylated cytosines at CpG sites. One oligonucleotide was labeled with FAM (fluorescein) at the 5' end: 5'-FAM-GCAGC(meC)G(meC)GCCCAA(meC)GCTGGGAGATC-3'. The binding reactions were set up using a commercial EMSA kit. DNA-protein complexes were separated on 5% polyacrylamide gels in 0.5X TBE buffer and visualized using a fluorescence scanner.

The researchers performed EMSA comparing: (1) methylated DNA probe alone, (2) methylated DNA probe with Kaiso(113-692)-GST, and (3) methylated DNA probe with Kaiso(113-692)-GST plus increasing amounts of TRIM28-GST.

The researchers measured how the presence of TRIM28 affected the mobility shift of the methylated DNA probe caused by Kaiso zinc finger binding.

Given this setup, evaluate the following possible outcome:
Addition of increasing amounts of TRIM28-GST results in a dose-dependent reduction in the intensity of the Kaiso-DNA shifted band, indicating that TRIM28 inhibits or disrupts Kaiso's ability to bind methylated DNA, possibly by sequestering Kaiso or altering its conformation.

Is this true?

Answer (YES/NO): YES